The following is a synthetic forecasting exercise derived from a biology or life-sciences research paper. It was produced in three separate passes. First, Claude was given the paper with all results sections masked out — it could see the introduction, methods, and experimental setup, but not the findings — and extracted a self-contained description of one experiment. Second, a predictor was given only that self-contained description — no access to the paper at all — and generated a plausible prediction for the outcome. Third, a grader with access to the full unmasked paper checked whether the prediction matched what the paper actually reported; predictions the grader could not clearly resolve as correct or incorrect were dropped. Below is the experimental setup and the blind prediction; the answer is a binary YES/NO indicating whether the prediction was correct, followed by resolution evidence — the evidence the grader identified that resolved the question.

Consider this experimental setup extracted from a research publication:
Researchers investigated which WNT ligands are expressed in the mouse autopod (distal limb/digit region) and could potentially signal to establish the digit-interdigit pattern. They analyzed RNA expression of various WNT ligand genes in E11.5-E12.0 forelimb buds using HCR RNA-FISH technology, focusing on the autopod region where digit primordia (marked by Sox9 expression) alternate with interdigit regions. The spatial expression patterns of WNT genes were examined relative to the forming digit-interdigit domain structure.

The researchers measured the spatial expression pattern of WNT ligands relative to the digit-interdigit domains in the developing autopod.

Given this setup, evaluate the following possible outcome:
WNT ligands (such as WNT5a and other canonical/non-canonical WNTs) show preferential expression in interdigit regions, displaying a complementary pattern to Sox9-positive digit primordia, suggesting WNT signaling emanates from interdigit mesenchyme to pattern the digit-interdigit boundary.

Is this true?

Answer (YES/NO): NO